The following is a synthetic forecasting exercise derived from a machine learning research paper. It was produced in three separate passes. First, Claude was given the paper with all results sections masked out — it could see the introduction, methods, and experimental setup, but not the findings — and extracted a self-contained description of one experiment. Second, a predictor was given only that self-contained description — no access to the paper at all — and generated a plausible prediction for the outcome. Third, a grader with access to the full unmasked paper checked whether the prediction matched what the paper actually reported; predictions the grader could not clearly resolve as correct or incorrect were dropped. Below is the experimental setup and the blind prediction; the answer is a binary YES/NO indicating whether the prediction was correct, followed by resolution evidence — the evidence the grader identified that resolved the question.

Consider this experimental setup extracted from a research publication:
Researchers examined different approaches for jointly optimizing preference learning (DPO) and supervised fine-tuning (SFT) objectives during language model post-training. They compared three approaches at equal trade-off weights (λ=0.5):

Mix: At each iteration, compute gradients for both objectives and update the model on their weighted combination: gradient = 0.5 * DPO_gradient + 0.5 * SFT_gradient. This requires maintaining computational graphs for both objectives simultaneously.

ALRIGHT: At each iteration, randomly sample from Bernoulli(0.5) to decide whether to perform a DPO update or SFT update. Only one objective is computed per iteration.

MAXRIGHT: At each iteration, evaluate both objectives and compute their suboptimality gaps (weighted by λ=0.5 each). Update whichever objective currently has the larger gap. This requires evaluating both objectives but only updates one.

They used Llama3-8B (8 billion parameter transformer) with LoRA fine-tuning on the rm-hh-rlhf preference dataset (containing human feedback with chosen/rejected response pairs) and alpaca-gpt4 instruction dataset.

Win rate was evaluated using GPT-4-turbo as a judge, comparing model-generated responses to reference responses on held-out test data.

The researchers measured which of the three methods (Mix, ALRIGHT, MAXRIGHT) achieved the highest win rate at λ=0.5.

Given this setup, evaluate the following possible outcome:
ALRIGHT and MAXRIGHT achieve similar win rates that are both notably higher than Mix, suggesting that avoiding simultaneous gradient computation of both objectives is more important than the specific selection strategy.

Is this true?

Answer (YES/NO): NO